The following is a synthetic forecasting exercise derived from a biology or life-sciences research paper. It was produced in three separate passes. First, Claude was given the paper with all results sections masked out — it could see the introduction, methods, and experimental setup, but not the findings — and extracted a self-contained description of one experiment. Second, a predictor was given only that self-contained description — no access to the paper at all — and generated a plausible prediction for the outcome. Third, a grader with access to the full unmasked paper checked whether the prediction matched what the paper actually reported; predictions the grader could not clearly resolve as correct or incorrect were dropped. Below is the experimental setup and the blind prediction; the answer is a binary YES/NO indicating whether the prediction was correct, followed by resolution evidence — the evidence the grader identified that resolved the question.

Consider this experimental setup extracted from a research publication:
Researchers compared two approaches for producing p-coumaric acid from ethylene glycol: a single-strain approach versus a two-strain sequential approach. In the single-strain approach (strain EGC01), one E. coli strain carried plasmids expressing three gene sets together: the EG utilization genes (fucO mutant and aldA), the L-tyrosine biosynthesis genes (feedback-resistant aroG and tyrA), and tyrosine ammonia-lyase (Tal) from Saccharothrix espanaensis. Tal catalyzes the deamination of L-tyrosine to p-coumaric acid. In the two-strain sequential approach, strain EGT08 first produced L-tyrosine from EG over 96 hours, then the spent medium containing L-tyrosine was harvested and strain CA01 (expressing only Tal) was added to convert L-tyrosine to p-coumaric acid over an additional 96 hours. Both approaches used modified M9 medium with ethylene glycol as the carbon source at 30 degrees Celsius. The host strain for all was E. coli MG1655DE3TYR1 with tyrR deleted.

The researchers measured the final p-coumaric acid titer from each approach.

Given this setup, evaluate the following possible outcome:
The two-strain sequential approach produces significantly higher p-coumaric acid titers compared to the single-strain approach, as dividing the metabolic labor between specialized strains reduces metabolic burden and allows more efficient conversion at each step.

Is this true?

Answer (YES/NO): YES